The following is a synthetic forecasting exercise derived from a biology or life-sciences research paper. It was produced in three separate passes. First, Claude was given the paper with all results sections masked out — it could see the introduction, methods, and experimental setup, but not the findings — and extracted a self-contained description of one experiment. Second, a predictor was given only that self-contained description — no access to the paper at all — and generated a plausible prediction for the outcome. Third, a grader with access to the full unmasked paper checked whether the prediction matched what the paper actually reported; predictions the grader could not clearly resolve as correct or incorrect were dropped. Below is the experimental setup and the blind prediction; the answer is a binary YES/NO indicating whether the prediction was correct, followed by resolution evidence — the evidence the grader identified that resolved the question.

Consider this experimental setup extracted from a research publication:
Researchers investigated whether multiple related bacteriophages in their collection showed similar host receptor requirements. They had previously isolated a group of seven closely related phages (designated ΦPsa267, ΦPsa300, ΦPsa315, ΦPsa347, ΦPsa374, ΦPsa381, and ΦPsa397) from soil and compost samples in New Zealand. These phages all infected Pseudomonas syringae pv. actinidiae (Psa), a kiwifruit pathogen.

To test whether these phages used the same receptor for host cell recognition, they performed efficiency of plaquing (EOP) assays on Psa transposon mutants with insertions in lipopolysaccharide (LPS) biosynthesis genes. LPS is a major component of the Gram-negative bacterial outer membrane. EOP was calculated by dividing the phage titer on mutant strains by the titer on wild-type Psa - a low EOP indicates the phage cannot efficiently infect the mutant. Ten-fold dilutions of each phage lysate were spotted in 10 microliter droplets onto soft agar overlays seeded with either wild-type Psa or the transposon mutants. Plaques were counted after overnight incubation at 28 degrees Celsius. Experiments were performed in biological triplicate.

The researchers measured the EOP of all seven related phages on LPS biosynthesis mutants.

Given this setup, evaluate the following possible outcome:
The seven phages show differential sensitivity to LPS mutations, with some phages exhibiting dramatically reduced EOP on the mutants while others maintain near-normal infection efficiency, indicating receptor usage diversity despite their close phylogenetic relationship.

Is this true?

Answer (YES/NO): NO